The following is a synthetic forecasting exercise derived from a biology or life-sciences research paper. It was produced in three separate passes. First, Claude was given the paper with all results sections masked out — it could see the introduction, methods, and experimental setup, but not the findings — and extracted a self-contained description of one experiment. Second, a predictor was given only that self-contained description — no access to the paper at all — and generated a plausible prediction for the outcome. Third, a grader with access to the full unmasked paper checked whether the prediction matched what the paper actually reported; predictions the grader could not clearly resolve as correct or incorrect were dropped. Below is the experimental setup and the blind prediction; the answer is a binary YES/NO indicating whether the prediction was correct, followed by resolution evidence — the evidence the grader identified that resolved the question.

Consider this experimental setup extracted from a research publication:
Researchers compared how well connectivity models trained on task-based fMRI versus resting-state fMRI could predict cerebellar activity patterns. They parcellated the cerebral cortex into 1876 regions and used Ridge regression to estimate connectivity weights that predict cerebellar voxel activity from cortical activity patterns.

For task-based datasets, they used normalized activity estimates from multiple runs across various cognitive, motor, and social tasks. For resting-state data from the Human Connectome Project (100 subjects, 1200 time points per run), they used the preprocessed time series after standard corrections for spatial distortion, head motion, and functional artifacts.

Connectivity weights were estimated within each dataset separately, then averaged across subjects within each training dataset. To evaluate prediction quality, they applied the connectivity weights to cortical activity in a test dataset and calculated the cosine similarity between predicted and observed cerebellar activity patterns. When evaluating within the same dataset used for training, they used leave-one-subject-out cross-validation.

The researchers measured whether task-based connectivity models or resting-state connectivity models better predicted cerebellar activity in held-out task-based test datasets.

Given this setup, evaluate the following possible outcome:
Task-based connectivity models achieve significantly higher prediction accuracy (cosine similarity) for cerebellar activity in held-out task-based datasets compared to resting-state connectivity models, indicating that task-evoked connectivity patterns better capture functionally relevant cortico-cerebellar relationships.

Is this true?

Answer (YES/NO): NO